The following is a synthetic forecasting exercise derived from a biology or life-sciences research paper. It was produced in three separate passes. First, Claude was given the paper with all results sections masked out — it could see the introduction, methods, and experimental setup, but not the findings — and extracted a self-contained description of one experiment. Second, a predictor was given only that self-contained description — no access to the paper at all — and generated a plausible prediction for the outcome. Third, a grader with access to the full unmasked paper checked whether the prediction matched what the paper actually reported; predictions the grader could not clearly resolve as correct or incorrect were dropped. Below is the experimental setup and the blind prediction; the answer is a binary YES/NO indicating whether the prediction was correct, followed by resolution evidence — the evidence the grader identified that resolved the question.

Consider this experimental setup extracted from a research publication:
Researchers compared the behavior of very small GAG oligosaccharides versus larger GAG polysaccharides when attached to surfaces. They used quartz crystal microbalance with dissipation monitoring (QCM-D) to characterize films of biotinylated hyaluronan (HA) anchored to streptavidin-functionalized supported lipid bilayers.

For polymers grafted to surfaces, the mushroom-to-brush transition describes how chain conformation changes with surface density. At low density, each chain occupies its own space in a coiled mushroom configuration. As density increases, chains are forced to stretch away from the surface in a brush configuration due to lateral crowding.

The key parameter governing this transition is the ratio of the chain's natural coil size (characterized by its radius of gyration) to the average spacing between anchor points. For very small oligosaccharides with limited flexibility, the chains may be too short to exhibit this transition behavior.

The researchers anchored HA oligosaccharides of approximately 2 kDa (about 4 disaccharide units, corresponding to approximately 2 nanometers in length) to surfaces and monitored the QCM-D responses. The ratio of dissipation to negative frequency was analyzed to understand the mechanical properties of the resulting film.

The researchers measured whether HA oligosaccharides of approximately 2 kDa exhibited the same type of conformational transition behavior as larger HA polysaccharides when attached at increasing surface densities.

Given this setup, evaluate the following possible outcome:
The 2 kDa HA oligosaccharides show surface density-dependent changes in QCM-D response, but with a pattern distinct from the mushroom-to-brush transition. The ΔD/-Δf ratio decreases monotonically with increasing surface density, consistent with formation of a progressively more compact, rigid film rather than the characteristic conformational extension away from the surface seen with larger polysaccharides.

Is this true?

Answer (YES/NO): YES